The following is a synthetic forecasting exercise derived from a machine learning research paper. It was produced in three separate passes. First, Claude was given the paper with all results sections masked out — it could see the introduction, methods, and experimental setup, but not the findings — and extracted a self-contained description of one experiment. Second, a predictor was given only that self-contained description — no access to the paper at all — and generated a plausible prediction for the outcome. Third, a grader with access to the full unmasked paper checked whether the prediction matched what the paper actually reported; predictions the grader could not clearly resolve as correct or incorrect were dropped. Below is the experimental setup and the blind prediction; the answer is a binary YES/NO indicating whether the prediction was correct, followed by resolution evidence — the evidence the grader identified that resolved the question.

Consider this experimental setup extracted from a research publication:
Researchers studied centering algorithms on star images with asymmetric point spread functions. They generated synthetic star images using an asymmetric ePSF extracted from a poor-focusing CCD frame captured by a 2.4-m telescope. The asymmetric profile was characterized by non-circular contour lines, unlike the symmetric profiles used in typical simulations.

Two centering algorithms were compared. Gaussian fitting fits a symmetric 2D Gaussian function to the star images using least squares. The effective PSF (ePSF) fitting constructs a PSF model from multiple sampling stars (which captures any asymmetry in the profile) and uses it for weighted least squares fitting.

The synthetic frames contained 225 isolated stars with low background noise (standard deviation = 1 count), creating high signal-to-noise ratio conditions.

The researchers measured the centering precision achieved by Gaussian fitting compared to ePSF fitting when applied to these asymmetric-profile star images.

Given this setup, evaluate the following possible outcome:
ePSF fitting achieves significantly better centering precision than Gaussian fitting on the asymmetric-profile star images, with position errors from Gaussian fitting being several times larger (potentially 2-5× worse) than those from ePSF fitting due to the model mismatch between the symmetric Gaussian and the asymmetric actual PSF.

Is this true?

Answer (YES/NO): NO